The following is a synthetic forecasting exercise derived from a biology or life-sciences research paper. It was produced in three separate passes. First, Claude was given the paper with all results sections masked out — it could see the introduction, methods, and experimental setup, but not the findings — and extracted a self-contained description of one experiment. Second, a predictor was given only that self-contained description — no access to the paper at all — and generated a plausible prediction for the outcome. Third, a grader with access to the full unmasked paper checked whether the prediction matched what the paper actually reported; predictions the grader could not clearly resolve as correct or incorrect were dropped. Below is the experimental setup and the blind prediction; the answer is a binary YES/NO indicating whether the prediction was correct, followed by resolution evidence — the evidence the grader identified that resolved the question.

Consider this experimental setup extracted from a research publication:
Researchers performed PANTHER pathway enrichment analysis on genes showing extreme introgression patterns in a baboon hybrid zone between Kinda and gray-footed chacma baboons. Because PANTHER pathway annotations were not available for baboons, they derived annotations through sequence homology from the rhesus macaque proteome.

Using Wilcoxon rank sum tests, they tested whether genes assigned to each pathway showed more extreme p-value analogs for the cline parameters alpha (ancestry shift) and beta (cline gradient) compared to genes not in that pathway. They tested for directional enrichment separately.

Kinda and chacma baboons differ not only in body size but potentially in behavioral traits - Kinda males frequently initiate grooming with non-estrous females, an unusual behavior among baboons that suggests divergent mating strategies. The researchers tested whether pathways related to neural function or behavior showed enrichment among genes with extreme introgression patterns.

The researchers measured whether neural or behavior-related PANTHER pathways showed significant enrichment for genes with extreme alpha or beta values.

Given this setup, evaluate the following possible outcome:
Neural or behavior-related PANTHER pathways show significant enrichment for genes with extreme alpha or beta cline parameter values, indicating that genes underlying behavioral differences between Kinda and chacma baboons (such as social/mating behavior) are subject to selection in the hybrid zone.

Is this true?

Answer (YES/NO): NO